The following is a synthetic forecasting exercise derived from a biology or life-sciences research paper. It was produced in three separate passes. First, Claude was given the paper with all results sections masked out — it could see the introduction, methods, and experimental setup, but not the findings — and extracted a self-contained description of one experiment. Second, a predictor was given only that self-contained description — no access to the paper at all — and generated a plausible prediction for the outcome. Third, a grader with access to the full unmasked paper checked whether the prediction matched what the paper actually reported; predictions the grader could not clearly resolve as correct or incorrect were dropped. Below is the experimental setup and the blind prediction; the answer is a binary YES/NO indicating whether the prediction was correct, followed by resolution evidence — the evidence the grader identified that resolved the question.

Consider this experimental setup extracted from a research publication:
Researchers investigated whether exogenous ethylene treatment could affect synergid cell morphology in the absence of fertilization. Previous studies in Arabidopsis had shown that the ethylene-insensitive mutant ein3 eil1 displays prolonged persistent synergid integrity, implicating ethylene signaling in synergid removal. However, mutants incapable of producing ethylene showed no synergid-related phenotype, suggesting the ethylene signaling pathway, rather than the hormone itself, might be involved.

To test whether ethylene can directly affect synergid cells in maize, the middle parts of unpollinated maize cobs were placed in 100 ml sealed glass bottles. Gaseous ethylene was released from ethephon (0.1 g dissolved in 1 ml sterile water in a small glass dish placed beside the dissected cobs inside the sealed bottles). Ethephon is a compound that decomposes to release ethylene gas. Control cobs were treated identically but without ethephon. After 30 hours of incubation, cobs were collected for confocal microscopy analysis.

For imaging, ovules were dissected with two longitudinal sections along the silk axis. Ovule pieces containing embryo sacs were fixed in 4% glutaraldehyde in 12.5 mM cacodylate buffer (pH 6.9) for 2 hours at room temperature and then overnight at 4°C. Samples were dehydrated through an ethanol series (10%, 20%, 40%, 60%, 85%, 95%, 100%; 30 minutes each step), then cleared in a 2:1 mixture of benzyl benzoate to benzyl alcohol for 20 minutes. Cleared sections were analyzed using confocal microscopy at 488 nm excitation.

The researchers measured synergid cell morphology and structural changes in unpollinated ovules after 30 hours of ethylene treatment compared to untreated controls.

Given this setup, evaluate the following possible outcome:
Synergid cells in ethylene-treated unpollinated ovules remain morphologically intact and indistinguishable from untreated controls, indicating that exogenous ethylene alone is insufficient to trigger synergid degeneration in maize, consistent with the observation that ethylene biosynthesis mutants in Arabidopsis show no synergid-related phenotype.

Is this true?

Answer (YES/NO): NO